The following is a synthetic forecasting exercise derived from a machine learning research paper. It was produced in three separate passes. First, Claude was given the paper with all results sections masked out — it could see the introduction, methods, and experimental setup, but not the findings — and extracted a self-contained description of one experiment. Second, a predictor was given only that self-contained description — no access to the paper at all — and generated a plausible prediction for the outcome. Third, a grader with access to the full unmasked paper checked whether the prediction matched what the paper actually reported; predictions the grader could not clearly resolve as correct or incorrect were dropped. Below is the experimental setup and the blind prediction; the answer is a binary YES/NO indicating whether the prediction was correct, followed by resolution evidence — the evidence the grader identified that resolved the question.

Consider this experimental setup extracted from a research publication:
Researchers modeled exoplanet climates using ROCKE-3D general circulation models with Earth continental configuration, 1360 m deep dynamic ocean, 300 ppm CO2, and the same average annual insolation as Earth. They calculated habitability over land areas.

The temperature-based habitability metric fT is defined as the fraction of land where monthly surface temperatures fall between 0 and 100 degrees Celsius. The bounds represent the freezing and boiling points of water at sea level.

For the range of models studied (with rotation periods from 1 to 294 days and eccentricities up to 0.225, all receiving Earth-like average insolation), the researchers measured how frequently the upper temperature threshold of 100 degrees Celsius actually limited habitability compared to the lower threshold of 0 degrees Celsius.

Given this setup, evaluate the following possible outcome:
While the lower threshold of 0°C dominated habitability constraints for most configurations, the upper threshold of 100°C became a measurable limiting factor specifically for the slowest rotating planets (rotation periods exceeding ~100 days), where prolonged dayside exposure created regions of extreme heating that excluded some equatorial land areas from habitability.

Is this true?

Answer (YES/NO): NO